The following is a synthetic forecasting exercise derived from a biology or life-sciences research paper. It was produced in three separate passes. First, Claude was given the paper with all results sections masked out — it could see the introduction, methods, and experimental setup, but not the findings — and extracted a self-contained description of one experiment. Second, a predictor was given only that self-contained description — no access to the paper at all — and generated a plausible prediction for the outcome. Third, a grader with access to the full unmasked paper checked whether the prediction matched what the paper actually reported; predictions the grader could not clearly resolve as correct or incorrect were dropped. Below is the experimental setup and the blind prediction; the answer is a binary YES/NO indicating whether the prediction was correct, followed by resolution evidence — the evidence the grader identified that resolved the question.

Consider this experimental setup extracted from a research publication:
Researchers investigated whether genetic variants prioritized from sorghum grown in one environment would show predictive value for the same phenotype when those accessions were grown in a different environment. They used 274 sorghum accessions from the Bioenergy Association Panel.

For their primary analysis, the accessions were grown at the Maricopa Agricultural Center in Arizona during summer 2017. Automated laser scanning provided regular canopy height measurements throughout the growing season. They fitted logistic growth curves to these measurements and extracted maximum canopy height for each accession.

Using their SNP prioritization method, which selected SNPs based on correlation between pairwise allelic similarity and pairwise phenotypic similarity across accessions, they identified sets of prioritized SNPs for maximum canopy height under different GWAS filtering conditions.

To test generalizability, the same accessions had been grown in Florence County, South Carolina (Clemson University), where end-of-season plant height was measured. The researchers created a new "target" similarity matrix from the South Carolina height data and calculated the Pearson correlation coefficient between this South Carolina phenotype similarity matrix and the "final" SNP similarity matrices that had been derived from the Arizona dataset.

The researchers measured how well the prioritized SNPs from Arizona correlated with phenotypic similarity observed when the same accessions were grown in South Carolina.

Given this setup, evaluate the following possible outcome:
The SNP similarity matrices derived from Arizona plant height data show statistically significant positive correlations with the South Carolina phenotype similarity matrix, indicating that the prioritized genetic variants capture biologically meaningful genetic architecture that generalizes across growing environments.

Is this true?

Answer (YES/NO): NO